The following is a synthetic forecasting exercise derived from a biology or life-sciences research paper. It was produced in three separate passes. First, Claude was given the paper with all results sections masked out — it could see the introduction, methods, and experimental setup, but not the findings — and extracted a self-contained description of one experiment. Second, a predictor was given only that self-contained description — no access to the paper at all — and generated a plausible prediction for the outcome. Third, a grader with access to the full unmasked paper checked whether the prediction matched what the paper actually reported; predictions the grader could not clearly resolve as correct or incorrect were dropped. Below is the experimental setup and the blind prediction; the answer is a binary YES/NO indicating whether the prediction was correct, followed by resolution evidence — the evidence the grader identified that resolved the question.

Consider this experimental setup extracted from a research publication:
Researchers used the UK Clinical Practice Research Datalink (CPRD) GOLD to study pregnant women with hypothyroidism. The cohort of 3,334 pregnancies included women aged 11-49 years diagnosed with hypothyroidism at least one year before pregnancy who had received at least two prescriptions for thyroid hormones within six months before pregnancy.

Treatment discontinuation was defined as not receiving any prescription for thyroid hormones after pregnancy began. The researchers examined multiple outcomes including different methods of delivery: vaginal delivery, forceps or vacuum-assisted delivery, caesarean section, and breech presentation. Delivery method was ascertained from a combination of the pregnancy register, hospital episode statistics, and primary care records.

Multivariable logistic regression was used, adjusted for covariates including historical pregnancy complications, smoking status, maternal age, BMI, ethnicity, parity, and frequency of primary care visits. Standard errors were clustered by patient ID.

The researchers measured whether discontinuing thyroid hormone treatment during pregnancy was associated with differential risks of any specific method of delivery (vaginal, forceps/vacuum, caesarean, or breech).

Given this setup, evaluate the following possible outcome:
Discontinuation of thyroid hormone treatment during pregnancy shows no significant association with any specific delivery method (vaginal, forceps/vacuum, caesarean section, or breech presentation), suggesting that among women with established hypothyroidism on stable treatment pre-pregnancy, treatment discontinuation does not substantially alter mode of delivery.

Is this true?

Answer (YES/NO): YES